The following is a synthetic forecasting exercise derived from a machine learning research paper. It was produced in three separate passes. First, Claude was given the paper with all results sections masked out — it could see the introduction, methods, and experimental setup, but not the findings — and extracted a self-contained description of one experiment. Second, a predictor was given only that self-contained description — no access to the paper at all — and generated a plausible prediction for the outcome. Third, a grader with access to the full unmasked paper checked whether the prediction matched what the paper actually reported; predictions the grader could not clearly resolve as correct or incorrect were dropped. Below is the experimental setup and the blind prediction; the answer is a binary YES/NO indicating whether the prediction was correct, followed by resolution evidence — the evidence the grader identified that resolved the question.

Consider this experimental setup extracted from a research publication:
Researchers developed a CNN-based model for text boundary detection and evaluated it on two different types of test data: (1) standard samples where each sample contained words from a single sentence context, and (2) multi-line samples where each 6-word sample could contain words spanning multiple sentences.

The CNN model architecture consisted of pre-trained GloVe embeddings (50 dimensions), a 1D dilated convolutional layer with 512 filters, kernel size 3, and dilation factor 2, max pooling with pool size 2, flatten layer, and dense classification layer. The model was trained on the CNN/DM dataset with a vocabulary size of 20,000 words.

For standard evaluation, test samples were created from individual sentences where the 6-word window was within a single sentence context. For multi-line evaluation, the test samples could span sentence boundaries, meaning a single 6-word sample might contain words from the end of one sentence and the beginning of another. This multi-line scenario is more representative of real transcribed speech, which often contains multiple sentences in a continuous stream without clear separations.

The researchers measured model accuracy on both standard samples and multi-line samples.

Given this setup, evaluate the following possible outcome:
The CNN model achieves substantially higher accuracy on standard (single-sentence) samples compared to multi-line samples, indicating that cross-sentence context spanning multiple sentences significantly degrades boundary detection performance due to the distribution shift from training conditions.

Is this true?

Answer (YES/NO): NO